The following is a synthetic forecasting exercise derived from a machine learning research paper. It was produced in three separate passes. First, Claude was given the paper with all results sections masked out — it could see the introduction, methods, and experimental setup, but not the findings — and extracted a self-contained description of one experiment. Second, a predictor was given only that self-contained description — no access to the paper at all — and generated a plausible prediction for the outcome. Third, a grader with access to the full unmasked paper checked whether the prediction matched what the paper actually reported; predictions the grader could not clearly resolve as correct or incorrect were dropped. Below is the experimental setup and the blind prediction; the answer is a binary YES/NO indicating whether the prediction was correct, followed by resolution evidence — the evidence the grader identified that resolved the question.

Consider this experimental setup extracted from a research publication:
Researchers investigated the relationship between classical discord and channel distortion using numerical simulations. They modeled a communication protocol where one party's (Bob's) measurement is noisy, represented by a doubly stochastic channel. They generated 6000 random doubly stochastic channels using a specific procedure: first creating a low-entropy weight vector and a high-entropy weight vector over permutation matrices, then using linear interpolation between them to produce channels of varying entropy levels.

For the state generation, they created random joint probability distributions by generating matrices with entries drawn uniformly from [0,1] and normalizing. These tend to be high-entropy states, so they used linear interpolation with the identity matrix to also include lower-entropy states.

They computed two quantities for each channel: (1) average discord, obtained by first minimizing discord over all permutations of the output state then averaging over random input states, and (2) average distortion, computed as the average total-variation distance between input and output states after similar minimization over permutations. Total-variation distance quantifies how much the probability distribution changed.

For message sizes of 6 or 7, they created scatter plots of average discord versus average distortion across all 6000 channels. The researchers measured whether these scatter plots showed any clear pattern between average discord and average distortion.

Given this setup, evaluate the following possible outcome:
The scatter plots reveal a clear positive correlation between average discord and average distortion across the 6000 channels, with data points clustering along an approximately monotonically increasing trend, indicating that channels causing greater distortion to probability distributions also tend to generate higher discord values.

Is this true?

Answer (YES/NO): YES